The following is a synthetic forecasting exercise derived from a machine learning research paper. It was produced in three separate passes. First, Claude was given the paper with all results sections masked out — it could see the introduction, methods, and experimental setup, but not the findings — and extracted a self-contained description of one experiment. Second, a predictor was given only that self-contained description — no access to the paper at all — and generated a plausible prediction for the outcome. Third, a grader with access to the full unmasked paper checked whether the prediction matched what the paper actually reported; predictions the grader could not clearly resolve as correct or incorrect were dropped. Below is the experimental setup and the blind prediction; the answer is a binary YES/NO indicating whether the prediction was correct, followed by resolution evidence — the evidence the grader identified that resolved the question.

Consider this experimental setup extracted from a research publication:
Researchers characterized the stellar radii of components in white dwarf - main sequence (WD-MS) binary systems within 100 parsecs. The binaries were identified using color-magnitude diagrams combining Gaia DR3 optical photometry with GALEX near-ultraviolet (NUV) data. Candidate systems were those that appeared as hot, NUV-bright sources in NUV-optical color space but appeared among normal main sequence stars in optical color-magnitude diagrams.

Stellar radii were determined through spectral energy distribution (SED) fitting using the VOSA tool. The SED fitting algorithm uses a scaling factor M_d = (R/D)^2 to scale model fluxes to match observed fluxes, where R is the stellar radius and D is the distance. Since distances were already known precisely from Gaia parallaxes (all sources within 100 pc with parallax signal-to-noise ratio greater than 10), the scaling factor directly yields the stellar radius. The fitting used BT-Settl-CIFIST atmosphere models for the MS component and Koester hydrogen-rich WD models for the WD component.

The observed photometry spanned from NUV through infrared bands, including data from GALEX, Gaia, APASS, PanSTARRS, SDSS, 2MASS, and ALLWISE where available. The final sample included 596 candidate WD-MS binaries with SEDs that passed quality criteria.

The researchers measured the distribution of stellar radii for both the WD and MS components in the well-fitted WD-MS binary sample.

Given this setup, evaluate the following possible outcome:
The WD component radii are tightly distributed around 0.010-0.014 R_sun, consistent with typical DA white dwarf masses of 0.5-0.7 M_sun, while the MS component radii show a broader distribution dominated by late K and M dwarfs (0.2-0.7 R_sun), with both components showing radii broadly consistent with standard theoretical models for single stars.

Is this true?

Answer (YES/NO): NO